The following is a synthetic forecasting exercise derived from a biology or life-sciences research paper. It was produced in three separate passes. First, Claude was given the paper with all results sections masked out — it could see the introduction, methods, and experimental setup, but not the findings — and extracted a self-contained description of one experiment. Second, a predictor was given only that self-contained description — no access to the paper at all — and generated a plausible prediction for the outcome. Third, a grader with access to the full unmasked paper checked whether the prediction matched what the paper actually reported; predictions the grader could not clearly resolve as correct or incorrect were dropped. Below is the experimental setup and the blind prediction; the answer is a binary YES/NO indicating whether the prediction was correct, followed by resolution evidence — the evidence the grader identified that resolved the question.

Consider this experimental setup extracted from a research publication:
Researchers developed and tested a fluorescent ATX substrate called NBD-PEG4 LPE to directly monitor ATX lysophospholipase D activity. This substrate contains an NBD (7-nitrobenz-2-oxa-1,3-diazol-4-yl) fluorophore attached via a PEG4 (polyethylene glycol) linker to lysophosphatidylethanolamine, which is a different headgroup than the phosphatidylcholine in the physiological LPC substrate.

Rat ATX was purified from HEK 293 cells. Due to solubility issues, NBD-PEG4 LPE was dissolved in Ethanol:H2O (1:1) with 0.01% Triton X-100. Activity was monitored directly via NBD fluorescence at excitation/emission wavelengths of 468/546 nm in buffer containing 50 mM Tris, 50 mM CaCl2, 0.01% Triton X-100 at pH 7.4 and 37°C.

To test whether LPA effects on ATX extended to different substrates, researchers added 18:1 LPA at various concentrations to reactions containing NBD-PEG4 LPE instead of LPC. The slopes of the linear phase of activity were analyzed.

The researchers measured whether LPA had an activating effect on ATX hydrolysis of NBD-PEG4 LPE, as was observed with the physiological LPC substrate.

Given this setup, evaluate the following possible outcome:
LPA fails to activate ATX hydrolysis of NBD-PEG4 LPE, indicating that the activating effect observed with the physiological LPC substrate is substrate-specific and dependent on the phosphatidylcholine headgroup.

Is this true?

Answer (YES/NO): NO